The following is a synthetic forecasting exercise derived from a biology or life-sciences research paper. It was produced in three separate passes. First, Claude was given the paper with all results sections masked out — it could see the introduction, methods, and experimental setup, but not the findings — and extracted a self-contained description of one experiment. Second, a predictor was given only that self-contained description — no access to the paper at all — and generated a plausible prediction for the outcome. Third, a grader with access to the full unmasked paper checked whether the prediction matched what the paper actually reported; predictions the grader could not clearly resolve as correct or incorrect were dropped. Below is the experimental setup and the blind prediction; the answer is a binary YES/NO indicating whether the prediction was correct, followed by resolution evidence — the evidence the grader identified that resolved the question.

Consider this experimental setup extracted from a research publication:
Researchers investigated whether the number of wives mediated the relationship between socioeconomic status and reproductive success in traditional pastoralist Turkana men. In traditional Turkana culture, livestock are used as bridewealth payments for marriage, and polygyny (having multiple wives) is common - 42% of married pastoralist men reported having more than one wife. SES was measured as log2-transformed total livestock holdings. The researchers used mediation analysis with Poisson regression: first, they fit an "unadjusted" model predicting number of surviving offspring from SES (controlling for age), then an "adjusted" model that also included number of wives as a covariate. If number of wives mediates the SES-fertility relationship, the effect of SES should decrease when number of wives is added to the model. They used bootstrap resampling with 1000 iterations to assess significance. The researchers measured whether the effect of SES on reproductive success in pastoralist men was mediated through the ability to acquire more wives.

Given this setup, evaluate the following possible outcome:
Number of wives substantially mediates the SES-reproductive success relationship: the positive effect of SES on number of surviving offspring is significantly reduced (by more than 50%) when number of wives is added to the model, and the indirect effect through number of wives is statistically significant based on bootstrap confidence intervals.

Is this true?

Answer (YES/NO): NO